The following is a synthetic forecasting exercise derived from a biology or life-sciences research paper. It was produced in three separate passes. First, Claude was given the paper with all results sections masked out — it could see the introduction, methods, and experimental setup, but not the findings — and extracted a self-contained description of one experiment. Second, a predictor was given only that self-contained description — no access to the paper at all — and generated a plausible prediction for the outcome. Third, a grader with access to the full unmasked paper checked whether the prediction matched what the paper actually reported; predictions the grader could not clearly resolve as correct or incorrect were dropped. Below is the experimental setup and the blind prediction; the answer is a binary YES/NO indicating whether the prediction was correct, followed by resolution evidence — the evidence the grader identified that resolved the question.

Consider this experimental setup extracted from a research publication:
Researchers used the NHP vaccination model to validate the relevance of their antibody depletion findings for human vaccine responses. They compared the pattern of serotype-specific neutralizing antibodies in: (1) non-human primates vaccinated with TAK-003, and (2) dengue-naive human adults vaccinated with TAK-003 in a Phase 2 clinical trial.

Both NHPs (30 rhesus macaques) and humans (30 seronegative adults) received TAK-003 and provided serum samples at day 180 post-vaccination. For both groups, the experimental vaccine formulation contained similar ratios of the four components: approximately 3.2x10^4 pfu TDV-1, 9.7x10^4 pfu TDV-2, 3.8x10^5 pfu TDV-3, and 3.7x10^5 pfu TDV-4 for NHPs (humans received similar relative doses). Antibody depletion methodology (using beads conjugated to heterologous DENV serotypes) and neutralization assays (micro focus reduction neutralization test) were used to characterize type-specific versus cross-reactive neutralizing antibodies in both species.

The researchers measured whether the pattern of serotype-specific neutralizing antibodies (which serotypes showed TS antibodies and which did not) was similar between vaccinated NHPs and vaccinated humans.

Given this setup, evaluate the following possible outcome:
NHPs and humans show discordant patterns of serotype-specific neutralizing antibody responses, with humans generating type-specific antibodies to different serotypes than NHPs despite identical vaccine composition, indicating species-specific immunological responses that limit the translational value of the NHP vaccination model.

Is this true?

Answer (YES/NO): NO